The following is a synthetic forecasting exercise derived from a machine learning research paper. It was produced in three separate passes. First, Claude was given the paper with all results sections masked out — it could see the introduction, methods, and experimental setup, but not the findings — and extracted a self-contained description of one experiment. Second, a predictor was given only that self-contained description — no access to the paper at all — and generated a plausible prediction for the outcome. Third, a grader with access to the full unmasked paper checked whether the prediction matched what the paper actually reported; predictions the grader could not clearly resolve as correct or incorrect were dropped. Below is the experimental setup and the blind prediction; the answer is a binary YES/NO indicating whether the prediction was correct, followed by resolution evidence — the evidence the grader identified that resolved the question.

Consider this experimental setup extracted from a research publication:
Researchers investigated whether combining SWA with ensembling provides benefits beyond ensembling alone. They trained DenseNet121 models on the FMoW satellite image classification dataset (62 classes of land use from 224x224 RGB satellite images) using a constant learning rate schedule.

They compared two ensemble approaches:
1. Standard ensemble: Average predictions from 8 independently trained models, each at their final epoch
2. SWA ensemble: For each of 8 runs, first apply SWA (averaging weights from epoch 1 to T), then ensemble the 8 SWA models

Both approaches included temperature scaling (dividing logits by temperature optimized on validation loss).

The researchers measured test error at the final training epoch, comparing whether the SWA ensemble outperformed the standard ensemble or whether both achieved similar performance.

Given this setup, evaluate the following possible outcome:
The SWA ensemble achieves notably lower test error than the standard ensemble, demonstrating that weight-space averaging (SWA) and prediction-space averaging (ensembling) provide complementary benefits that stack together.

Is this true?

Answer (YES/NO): NO